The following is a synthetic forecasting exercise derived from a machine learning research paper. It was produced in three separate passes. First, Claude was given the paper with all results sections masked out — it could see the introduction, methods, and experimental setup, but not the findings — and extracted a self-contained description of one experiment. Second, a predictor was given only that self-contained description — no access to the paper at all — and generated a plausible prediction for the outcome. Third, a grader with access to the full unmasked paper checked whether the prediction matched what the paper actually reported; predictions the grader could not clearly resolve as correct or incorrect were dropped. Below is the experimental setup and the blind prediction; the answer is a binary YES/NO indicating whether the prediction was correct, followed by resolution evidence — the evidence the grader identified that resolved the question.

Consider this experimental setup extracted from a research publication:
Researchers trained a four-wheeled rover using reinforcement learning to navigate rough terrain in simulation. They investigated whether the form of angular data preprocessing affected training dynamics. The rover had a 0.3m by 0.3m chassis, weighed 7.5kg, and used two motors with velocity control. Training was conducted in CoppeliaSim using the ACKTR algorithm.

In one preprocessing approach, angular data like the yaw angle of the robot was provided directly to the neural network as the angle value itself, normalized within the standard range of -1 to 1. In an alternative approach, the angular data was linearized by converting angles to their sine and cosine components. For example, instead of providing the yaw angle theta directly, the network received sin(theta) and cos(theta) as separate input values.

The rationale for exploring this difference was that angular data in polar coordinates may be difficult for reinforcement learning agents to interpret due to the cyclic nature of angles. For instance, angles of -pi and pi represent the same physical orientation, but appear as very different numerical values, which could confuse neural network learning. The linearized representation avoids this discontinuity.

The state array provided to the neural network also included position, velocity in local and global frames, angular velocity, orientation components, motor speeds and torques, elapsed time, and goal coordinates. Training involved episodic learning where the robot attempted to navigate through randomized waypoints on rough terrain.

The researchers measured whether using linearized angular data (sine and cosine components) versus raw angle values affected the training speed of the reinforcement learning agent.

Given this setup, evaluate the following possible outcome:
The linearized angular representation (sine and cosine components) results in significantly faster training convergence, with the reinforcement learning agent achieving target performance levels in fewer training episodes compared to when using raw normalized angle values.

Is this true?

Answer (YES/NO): YES